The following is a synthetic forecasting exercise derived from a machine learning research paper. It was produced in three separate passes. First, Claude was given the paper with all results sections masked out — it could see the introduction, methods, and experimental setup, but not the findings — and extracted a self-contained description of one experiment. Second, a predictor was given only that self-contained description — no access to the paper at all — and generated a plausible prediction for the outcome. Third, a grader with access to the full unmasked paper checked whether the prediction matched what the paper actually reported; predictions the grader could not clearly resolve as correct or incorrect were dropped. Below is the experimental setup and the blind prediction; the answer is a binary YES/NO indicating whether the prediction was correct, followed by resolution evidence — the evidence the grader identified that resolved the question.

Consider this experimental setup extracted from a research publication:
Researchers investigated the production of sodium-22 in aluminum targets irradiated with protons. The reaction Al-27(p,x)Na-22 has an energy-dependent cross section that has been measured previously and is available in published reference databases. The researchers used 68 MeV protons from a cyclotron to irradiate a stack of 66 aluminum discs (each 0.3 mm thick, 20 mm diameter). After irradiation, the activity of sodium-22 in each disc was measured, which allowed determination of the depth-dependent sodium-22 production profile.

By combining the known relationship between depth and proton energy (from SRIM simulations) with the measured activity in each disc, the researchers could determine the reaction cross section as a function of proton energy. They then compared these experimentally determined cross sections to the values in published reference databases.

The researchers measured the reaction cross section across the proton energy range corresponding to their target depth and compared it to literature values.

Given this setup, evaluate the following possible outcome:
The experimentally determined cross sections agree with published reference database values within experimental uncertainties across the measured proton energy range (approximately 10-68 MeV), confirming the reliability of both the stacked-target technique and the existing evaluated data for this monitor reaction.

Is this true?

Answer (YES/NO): NO